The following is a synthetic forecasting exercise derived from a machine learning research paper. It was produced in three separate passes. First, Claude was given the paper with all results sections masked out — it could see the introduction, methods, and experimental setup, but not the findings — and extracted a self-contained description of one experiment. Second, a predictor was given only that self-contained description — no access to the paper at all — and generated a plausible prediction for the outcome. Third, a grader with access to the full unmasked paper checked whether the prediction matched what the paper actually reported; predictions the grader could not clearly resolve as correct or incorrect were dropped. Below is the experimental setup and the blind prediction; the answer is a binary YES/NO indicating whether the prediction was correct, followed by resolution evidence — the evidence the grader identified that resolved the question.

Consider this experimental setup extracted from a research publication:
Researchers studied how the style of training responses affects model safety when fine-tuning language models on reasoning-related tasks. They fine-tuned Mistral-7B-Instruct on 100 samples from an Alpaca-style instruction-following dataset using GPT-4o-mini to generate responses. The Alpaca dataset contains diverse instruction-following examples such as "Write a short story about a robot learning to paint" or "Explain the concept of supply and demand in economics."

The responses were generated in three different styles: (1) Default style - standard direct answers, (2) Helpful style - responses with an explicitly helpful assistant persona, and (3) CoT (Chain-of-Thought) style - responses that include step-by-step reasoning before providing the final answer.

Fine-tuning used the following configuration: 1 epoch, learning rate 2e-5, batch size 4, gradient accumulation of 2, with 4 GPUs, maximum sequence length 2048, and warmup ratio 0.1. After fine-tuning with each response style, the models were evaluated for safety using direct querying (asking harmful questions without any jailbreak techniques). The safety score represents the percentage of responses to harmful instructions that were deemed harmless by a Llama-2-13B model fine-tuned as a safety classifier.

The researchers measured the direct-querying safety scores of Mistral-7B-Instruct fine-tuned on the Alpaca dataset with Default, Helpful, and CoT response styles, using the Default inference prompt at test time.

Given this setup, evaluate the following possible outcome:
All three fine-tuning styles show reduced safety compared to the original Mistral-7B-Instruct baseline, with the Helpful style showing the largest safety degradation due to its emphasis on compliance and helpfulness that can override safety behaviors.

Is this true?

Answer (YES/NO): NO